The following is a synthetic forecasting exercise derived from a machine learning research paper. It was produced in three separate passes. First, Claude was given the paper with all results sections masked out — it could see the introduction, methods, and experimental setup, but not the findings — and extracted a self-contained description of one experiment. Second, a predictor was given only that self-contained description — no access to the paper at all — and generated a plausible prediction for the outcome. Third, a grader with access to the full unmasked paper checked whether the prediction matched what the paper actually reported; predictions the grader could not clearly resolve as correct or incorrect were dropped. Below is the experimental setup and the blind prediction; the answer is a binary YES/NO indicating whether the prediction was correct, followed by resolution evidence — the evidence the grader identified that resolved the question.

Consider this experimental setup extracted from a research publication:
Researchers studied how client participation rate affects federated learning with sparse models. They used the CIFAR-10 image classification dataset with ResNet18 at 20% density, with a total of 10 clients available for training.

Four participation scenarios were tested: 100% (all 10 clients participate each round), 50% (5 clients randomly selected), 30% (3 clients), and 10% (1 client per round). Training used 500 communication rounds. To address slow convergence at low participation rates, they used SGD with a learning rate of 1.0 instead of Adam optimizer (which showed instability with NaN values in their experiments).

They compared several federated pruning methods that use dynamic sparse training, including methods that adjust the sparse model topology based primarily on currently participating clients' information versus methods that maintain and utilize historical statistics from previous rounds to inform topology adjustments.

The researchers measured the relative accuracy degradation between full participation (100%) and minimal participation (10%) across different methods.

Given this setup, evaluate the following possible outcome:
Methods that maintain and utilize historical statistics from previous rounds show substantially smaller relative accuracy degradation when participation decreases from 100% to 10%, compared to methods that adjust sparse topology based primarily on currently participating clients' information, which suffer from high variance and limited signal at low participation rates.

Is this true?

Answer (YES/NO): YES